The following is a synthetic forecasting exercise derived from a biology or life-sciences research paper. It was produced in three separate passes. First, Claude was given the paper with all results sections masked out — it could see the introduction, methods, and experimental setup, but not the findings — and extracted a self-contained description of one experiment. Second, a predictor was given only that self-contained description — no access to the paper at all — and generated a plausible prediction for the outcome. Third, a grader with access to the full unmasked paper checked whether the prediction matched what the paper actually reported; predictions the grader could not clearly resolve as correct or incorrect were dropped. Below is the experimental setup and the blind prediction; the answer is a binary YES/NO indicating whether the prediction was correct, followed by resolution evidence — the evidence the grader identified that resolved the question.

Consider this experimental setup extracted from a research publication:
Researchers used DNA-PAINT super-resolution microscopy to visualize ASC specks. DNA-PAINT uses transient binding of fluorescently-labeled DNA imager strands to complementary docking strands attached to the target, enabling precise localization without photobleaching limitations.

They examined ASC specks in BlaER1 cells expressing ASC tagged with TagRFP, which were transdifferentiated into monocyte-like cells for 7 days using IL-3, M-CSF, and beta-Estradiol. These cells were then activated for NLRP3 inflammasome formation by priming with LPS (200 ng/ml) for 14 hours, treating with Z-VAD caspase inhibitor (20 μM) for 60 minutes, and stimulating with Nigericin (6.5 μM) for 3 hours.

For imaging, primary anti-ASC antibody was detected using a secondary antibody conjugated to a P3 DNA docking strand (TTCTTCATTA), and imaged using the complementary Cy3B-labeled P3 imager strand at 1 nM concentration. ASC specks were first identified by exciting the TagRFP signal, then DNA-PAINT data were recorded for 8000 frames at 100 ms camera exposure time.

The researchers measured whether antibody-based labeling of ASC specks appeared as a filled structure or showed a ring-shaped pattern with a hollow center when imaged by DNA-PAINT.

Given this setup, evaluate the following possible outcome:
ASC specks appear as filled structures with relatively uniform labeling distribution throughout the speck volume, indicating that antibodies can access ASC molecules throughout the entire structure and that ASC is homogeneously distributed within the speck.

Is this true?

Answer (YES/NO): NO